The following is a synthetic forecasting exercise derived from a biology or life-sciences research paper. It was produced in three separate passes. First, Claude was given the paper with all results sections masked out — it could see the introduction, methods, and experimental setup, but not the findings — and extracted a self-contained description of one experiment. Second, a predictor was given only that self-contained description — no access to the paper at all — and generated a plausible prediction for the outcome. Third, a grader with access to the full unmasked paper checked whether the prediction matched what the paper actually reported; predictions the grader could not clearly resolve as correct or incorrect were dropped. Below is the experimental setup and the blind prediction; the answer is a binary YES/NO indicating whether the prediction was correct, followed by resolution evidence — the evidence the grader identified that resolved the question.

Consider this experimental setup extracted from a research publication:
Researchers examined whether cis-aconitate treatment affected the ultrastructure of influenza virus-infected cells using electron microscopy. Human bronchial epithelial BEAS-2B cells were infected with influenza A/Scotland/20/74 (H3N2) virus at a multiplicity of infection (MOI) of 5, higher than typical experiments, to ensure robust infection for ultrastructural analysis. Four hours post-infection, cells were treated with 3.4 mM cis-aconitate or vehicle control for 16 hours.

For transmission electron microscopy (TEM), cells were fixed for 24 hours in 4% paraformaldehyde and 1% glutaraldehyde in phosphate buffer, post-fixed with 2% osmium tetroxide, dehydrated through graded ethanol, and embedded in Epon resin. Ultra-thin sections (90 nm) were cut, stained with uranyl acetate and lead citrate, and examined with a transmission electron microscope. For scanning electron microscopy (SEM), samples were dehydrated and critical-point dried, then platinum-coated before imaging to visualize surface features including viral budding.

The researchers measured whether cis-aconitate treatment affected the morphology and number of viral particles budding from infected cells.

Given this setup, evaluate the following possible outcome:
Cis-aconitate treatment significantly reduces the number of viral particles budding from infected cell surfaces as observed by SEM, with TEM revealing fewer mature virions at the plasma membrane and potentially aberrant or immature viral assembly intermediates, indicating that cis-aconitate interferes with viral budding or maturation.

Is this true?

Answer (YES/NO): NO